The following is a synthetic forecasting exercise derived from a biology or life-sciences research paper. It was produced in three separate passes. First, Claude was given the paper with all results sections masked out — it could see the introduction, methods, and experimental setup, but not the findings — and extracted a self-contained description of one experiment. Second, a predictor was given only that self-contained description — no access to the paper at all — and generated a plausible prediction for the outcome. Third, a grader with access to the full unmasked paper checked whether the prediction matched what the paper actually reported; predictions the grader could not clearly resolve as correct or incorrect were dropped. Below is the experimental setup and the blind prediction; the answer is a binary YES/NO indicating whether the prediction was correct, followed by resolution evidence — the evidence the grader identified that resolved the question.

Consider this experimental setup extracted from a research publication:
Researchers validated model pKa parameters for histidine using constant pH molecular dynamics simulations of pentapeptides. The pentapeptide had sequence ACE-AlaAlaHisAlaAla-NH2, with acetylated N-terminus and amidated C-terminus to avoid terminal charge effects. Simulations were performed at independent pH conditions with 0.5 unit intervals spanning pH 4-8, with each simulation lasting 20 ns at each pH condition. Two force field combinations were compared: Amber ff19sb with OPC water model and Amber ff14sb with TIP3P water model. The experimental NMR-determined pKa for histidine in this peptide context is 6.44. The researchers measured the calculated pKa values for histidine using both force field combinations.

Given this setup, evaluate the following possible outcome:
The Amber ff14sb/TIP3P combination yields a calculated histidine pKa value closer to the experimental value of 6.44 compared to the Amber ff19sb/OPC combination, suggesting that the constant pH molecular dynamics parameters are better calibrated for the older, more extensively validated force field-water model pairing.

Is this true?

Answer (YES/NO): NO